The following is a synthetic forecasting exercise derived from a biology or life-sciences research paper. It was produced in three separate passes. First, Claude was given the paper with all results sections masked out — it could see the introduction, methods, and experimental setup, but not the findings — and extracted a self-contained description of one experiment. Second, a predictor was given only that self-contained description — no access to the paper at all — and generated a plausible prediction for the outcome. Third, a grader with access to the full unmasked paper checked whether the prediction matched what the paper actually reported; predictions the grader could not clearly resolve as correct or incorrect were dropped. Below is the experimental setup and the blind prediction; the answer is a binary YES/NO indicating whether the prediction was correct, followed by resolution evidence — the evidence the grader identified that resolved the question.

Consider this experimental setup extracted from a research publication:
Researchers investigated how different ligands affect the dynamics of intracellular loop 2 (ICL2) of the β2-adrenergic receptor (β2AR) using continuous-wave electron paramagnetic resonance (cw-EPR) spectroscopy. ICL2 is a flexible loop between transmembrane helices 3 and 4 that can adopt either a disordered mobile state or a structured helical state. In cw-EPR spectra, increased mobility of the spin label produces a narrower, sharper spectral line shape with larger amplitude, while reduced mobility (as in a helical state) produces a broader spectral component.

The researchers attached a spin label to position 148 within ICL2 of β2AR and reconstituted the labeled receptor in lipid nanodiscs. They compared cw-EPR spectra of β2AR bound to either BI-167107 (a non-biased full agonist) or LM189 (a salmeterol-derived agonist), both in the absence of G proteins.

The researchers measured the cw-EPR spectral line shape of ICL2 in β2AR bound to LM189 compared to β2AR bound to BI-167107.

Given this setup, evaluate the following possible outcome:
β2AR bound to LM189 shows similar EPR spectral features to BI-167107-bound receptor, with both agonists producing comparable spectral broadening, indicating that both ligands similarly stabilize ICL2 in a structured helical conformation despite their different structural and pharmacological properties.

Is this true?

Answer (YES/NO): NO